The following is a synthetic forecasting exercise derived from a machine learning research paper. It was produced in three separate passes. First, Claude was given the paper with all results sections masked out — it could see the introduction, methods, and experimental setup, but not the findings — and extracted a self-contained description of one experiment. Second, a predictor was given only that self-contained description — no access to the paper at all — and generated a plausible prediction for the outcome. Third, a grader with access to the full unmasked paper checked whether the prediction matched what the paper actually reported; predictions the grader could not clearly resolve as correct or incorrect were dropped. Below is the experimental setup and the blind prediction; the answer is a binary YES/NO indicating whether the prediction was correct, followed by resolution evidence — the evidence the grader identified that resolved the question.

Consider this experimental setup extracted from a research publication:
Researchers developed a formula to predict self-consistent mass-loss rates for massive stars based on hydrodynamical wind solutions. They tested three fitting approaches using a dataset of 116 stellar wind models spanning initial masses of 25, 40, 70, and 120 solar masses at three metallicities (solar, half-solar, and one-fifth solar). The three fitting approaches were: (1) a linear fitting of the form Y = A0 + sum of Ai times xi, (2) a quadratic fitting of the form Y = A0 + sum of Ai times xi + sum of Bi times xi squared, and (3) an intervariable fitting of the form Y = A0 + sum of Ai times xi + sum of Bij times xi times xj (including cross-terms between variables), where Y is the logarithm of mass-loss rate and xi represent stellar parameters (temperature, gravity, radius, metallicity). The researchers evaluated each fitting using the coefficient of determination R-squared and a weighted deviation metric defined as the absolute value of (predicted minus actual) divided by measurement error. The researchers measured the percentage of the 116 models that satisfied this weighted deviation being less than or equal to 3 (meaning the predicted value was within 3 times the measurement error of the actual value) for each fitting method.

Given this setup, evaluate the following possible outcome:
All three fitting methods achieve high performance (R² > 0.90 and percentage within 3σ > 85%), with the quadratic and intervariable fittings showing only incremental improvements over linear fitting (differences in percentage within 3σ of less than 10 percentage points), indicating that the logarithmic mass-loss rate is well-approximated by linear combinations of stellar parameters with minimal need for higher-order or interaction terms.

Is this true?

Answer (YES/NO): NO